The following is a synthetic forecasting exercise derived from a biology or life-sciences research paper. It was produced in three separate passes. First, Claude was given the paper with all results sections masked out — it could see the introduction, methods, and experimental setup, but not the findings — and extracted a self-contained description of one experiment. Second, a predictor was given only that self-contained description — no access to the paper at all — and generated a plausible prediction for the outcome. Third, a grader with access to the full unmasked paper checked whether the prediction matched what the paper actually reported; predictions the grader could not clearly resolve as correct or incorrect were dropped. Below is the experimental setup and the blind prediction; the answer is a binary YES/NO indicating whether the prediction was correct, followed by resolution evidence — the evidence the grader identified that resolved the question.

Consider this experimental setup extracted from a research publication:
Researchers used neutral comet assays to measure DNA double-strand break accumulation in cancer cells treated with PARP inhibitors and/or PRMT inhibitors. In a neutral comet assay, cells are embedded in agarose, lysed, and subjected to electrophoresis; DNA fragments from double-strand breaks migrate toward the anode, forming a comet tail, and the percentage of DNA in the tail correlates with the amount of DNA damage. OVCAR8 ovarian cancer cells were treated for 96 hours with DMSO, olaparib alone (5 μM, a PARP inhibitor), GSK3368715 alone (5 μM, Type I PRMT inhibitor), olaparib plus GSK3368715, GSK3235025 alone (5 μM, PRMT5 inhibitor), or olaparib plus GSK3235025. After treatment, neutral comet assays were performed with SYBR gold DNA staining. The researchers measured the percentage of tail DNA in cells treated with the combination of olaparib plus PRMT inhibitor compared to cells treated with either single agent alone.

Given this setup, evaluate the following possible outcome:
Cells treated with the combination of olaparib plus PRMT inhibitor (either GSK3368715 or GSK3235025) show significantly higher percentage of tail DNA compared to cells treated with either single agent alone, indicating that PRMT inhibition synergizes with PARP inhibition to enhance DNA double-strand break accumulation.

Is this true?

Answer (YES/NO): YES